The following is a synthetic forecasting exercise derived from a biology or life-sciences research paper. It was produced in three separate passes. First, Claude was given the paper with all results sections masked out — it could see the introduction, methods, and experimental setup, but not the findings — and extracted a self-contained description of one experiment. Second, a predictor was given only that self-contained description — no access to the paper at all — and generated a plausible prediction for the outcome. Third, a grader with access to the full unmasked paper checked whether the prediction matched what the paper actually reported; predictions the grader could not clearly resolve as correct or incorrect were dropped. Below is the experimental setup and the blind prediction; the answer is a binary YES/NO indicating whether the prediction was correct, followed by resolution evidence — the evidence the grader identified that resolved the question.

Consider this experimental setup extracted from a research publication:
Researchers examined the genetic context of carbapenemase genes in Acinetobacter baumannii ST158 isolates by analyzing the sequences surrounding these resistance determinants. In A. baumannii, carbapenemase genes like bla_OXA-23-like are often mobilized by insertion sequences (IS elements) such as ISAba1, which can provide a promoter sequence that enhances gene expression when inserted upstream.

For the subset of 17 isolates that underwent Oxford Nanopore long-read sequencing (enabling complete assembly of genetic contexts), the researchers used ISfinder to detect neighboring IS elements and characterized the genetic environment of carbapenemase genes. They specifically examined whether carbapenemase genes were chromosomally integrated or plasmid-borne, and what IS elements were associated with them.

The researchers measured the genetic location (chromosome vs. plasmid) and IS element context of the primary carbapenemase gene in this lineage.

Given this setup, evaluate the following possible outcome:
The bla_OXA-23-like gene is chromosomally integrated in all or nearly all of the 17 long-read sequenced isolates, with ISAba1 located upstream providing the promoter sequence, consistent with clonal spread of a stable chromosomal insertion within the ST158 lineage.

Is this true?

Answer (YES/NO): NO